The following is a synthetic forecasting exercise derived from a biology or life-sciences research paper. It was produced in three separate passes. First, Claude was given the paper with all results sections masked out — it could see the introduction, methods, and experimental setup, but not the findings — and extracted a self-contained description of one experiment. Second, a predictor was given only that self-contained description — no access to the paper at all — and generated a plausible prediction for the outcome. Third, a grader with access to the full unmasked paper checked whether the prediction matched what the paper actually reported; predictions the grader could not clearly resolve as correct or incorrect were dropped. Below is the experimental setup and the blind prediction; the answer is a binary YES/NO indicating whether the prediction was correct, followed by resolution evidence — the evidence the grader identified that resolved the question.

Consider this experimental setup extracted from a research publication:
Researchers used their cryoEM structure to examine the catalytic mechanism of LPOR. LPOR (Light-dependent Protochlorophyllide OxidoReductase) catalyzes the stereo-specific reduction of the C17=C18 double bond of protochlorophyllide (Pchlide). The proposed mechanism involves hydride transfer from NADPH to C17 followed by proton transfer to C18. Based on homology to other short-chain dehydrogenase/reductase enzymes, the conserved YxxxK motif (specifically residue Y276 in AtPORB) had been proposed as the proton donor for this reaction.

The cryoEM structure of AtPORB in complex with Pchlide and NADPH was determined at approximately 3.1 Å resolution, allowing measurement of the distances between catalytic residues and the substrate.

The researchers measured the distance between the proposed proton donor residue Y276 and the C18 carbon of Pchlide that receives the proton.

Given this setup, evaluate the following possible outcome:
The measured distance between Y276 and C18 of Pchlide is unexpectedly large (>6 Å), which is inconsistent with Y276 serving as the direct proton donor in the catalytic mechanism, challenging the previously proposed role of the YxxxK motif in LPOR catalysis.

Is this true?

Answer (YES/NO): YES